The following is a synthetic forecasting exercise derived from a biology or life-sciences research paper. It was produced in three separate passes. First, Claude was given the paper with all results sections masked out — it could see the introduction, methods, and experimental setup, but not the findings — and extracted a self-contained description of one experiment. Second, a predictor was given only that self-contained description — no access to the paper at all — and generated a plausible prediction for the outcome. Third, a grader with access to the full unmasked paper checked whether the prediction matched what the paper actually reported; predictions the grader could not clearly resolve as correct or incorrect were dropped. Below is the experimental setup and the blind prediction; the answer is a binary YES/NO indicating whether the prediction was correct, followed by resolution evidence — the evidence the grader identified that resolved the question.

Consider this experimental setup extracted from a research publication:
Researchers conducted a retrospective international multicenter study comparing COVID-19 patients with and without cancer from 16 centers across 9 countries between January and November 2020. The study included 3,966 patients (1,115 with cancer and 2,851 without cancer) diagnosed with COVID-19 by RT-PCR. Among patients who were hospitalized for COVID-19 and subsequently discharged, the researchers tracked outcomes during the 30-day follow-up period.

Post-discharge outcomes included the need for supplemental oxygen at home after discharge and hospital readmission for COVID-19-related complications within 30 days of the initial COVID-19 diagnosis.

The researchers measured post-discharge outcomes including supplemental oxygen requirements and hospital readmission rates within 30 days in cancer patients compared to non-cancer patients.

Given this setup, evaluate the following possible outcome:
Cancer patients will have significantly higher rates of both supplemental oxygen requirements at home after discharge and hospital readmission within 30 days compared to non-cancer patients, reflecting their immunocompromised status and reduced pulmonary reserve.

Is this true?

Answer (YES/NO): YES